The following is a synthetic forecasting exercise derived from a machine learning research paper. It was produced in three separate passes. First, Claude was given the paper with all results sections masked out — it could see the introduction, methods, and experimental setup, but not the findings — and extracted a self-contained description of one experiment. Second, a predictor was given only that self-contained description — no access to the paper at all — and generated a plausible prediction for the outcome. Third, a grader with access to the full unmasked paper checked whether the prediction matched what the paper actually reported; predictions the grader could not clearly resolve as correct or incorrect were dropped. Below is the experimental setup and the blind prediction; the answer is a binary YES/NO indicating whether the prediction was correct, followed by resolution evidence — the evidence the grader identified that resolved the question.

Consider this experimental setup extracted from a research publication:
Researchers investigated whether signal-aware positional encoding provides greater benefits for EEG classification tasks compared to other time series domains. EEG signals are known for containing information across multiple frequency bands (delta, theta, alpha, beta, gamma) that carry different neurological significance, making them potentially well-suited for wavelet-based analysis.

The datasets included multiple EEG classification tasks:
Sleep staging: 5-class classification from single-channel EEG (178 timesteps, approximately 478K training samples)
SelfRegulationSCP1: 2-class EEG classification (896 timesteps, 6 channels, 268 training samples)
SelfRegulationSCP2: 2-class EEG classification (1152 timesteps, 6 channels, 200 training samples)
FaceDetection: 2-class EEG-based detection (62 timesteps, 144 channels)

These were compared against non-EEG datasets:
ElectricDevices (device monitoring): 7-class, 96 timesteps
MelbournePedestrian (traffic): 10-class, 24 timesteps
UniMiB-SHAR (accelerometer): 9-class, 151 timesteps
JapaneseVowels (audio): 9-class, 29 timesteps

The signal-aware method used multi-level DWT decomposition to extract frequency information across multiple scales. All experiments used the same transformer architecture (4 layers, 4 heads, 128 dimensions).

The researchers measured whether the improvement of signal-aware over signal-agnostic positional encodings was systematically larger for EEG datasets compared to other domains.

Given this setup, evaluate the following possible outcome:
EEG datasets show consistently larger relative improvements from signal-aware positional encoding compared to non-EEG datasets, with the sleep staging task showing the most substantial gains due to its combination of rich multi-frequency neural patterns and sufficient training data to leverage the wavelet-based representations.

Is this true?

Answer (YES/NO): NO